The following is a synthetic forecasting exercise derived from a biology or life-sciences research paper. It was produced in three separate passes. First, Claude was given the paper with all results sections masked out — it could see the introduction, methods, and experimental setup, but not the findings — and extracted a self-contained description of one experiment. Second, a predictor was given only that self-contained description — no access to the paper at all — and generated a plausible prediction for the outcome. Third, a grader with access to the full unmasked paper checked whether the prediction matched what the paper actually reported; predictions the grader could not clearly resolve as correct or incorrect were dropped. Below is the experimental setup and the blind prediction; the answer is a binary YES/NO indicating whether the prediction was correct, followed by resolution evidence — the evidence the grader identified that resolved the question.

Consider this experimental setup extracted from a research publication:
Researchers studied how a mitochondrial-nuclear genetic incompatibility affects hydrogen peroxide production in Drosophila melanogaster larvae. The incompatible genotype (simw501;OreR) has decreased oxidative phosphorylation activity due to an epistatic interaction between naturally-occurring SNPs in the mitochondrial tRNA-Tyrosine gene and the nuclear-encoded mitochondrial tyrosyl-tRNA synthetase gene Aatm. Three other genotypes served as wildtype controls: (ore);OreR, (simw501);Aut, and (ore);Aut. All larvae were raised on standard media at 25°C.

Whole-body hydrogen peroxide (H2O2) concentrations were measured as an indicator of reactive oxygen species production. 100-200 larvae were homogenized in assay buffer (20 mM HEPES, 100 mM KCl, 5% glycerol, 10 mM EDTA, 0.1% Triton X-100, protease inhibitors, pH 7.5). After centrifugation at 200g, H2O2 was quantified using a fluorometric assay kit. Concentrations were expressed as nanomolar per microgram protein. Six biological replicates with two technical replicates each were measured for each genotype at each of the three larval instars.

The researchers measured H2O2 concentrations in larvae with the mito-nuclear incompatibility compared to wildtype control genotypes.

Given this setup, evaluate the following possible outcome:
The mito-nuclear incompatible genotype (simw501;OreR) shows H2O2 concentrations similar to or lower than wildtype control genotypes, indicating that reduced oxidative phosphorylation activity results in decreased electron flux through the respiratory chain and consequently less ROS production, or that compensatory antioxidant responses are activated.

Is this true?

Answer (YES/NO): NO